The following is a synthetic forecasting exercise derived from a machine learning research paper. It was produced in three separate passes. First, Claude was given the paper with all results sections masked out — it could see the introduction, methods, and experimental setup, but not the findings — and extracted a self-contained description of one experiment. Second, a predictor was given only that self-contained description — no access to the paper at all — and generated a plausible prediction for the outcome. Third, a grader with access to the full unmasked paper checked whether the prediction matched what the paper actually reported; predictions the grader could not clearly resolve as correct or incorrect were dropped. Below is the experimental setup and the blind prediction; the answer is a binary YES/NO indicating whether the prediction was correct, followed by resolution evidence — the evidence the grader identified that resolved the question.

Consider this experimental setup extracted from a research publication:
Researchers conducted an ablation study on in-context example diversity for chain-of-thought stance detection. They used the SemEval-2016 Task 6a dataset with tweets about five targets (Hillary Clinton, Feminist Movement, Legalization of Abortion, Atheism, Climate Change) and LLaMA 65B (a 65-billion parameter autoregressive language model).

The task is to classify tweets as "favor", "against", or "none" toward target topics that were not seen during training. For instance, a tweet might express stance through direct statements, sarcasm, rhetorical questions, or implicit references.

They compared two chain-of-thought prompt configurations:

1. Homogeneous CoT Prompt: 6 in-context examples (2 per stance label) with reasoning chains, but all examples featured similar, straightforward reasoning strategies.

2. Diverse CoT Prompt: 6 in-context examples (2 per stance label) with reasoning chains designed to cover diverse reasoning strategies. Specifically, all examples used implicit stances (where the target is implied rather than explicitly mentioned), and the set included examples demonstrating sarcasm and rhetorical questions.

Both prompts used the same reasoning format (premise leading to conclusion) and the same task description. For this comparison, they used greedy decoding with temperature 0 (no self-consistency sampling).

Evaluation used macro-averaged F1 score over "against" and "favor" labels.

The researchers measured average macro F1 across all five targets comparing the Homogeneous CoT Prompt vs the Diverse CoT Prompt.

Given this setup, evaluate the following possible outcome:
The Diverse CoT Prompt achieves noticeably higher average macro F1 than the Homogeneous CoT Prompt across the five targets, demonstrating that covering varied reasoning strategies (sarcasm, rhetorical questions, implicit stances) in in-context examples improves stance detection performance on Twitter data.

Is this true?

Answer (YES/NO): YES